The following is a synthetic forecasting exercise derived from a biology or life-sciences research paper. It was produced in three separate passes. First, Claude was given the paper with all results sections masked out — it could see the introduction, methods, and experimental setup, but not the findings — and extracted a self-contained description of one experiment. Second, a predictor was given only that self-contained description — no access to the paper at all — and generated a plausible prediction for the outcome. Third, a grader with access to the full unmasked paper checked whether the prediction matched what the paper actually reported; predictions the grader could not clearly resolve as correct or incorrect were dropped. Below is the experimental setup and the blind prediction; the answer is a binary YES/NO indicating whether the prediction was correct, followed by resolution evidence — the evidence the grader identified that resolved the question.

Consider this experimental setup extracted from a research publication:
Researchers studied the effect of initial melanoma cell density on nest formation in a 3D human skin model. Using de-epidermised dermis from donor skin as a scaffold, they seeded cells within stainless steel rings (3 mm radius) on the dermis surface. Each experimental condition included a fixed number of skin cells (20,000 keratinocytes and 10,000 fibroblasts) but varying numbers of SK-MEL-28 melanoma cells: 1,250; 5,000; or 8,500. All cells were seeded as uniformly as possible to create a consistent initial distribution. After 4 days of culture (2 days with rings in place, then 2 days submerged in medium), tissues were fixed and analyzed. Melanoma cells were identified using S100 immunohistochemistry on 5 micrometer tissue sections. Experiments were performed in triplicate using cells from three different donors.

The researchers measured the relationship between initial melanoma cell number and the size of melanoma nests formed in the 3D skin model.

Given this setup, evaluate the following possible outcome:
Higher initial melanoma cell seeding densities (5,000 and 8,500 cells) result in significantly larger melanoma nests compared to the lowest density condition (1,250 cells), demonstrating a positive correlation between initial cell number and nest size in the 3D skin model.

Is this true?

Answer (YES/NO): YES